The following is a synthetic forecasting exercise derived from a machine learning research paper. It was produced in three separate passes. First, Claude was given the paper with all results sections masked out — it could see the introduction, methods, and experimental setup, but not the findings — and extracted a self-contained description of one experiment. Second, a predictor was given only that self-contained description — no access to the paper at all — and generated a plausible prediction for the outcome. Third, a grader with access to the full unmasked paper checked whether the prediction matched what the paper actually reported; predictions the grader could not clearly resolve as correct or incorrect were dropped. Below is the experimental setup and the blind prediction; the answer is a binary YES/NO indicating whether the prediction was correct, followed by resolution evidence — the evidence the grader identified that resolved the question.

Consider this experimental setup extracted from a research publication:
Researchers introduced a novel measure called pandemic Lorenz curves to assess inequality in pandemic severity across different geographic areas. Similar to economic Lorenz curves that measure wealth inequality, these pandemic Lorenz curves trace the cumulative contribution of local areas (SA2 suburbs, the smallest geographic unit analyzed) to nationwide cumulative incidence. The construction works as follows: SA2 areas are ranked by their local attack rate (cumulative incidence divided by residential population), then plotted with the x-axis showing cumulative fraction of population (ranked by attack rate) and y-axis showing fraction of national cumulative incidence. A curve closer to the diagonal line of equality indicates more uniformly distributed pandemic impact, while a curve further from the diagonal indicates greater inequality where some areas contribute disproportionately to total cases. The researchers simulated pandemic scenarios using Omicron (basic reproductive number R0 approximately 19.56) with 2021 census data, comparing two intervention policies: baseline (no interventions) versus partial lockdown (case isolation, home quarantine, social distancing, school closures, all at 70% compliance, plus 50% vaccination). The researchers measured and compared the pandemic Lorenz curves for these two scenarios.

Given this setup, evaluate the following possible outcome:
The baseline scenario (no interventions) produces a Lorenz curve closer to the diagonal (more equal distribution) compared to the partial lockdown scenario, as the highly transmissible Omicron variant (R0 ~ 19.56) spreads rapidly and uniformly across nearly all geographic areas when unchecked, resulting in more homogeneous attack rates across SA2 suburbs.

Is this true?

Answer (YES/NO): NO